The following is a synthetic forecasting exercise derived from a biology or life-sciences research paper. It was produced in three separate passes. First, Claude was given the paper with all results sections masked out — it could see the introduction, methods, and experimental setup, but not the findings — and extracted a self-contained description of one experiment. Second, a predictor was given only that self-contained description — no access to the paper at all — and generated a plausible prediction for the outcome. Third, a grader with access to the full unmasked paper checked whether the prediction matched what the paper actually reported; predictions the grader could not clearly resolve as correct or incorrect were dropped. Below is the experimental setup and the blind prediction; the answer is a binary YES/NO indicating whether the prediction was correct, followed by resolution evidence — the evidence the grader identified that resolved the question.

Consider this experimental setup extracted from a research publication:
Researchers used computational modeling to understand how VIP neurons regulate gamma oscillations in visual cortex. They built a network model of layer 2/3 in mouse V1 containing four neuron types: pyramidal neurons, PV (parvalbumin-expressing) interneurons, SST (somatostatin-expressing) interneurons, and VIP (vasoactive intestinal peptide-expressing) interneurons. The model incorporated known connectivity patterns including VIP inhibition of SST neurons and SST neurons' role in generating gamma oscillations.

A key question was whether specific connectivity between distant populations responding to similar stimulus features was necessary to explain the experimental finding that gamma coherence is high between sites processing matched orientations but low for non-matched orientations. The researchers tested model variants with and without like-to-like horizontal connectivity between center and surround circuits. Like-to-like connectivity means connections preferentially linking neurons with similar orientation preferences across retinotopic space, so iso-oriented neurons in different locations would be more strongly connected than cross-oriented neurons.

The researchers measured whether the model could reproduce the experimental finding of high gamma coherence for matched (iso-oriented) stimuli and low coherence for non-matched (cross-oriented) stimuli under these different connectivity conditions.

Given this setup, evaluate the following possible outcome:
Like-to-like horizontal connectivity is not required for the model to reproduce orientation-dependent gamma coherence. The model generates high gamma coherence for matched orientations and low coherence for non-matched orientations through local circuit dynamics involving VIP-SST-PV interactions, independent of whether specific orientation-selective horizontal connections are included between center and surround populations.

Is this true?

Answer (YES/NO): NO